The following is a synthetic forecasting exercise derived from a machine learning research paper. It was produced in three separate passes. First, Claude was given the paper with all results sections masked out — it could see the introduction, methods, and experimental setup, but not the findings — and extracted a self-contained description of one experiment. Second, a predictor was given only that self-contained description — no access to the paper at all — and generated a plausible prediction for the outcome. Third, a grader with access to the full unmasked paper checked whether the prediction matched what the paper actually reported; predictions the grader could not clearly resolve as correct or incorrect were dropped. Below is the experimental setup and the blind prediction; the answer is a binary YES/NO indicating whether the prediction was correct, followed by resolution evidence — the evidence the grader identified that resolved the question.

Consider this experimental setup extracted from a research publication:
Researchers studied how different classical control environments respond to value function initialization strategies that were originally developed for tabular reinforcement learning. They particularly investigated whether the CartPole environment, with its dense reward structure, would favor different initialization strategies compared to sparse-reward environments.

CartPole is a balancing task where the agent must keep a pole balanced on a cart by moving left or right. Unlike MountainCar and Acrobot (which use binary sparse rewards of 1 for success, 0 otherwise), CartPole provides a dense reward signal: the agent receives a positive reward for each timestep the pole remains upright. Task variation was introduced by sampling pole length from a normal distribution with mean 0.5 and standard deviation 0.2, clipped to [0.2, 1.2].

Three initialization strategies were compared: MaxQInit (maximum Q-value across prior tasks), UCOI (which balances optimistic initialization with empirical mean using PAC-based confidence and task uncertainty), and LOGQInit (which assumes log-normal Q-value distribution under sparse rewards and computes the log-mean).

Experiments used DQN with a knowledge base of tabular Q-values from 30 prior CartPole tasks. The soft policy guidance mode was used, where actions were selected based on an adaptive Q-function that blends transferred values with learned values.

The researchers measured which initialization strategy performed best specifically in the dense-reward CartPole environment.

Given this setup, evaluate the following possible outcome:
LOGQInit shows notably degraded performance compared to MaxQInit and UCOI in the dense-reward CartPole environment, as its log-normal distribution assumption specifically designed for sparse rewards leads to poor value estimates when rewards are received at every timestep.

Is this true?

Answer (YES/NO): NO